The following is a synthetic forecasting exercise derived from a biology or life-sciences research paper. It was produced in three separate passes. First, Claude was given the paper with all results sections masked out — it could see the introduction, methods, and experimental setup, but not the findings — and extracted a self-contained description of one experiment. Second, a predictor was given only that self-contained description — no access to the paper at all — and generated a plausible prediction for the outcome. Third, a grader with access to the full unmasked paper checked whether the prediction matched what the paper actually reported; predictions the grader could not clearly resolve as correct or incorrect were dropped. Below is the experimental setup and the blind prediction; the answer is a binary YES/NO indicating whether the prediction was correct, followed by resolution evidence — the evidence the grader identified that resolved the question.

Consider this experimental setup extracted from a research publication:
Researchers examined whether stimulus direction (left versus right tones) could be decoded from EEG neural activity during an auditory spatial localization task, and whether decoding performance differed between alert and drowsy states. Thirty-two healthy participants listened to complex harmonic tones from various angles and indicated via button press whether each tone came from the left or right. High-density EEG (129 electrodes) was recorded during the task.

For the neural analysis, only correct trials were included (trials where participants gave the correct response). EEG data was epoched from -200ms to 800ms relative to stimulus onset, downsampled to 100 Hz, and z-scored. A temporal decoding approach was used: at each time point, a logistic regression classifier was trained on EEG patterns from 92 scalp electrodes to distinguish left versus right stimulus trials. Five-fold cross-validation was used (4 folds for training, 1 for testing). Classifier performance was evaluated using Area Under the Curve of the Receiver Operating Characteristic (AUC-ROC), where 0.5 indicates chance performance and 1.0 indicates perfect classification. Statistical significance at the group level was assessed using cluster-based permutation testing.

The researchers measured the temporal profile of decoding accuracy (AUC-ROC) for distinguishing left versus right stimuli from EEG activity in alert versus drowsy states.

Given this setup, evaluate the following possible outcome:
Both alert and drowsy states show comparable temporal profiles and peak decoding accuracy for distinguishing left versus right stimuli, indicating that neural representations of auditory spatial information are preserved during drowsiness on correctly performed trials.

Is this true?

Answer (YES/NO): NO